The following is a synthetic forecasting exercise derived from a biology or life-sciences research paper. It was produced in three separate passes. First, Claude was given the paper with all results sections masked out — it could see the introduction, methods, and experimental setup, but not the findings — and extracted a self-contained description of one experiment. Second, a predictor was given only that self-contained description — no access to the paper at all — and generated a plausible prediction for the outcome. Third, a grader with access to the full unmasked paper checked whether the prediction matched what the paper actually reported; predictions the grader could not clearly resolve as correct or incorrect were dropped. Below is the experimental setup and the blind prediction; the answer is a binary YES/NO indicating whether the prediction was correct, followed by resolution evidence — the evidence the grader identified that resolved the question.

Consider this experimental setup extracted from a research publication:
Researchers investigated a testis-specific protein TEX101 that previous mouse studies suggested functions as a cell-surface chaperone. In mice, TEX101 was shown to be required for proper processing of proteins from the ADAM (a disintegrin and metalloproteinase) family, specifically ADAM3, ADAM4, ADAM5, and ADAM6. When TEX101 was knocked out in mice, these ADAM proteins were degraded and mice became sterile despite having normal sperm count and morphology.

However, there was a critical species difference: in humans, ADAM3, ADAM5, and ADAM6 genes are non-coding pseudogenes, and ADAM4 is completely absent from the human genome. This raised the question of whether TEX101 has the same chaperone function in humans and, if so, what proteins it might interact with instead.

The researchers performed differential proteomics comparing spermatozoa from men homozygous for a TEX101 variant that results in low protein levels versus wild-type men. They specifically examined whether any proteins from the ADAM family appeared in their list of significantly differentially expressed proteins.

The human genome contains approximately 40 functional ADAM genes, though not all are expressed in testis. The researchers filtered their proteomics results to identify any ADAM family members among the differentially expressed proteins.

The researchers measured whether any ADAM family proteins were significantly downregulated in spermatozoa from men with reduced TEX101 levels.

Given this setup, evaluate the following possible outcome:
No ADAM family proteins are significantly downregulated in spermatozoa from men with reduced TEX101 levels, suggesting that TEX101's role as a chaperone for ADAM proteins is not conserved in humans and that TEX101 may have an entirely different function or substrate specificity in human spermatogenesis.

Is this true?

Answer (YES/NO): NO